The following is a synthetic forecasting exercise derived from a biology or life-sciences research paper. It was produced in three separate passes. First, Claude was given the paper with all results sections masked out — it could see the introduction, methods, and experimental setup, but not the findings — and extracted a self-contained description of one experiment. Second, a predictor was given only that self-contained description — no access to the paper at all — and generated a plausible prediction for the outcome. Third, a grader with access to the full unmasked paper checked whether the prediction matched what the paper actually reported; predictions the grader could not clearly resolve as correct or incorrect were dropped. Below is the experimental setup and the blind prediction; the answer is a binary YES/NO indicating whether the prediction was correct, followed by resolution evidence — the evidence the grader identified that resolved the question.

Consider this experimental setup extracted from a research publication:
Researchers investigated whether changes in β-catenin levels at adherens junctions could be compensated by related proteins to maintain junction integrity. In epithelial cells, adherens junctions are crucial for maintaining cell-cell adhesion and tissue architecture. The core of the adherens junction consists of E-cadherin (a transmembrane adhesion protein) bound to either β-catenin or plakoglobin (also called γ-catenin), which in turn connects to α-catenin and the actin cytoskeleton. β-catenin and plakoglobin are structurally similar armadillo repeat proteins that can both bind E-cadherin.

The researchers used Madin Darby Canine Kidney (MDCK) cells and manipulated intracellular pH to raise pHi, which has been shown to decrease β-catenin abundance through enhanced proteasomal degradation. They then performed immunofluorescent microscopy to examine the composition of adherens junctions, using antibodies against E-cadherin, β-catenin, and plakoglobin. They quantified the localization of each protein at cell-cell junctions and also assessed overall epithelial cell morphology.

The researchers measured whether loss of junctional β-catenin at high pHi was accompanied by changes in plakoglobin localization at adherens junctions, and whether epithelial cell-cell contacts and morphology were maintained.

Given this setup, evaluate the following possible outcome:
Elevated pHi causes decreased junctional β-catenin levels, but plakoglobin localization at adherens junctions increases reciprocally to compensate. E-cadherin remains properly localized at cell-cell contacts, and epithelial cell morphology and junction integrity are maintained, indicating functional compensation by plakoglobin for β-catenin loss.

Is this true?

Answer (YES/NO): YES